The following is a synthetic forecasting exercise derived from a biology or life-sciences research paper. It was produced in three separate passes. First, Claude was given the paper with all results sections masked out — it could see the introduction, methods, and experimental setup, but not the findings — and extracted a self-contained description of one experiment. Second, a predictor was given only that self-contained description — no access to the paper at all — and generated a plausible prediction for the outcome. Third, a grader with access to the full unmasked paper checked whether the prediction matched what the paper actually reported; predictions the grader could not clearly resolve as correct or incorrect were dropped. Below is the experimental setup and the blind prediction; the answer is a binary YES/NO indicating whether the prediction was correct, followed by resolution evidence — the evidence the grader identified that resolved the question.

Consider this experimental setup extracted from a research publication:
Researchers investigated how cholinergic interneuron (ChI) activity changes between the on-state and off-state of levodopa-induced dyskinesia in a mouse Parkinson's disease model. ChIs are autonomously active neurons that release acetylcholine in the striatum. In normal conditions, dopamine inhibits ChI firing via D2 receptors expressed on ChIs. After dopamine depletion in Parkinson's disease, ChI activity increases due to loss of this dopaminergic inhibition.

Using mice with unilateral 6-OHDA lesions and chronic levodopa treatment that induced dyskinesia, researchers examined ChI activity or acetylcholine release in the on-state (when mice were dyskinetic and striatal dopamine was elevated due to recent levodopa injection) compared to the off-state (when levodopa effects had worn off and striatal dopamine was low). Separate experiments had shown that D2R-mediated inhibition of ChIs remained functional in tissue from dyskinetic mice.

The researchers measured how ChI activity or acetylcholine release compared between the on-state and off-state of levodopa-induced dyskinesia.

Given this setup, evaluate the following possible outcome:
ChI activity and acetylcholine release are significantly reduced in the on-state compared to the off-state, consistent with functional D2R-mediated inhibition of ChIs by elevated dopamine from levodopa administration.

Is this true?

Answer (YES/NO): YES